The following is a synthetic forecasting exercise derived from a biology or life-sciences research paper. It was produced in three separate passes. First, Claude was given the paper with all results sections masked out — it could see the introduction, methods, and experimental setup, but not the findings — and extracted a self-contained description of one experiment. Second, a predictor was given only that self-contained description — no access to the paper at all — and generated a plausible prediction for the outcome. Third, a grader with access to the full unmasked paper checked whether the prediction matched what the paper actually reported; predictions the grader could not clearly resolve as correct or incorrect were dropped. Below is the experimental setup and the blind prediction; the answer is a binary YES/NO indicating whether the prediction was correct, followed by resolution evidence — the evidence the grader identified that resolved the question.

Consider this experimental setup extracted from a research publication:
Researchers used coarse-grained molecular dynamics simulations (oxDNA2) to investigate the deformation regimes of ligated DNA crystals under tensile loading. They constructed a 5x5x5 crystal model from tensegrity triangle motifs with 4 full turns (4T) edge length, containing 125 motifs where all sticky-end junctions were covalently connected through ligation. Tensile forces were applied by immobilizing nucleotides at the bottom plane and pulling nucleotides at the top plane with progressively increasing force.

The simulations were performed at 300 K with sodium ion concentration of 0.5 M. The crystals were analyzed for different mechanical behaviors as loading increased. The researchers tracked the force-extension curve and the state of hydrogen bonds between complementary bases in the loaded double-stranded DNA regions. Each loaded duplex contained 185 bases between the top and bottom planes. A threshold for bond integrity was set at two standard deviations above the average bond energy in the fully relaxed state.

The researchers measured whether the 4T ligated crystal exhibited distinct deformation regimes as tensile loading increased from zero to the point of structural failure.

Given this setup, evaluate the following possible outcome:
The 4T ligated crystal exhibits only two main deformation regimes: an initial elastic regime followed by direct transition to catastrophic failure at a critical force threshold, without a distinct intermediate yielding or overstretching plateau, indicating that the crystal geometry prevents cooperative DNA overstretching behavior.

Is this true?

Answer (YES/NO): NO